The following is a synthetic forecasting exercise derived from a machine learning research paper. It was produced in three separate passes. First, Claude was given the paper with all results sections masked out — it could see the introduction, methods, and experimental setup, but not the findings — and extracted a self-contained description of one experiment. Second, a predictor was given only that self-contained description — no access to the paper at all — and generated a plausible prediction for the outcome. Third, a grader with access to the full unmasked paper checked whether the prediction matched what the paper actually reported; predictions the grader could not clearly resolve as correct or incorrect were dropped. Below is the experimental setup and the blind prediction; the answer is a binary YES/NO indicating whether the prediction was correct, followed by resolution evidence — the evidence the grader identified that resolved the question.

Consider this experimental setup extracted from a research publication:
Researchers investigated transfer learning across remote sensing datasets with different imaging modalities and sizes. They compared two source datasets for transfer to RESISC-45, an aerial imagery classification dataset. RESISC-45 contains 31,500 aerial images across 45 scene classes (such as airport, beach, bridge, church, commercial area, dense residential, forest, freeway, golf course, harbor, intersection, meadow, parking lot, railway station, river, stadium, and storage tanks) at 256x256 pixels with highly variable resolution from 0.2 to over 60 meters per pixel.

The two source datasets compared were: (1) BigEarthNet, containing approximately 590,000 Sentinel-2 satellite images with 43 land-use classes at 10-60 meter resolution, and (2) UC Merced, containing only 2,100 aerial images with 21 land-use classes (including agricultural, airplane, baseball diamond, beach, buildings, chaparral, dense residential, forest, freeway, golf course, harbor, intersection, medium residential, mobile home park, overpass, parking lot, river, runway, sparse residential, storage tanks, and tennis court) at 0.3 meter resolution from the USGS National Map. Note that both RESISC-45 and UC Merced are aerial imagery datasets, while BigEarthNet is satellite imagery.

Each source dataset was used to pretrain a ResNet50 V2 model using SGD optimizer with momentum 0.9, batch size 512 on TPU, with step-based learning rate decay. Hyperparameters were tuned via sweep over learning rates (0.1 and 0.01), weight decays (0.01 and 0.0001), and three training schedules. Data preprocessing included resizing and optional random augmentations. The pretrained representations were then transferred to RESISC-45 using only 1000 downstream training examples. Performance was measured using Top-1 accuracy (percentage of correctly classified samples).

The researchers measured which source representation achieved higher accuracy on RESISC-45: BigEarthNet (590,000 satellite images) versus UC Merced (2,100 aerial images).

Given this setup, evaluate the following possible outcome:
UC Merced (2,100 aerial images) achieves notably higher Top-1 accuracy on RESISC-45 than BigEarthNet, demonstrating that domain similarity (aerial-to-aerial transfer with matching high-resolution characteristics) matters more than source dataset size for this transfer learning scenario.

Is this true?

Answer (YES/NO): YES